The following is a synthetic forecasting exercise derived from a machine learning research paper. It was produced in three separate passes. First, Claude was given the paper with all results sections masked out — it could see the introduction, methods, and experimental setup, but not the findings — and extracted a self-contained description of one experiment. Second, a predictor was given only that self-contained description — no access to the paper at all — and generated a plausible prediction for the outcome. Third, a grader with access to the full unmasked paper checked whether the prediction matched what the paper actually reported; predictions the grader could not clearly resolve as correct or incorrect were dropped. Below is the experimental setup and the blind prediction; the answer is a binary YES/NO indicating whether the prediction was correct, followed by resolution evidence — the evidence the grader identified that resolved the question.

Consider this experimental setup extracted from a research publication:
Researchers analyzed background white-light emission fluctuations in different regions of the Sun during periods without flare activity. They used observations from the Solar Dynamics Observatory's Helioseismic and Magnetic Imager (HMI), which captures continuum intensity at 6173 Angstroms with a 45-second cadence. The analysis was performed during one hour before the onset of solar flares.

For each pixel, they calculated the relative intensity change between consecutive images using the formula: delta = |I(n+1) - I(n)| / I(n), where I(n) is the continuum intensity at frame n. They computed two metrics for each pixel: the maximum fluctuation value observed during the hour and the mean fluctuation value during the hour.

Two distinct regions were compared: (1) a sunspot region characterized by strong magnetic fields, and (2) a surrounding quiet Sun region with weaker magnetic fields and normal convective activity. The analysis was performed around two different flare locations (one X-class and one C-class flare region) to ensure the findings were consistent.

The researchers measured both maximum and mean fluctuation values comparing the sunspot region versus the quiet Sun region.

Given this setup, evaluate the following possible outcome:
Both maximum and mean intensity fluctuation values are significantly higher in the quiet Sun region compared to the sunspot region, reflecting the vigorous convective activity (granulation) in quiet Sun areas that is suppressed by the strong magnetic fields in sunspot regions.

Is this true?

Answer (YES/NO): YES